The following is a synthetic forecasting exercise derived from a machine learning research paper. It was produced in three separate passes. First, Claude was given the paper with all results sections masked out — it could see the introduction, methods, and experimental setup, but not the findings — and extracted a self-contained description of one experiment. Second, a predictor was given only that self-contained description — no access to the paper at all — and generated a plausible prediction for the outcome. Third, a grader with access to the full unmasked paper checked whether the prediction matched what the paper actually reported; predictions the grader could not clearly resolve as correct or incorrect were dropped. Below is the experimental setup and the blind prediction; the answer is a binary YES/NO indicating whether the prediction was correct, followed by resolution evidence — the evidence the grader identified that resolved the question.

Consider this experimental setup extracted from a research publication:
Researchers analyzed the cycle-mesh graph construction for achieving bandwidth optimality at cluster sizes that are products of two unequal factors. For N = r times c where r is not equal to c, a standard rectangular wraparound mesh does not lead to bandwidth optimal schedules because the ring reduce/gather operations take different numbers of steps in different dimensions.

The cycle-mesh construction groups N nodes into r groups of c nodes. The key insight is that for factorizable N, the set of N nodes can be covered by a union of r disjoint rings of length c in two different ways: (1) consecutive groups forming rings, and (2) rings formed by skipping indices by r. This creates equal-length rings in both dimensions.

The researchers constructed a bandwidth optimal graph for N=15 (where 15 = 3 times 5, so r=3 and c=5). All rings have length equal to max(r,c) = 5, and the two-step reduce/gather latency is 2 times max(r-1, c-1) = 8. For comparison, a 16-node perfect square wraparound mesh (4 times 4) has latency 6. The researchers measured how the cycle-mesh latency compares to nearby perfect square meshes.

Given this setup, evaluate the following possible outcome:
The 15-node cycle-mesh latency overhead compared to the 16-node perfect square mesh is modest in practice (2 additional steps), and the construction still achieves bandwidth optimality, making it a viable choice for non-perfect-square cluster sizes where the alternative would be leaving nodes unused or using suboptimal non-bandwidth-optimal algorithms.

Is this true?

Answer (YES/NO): YES